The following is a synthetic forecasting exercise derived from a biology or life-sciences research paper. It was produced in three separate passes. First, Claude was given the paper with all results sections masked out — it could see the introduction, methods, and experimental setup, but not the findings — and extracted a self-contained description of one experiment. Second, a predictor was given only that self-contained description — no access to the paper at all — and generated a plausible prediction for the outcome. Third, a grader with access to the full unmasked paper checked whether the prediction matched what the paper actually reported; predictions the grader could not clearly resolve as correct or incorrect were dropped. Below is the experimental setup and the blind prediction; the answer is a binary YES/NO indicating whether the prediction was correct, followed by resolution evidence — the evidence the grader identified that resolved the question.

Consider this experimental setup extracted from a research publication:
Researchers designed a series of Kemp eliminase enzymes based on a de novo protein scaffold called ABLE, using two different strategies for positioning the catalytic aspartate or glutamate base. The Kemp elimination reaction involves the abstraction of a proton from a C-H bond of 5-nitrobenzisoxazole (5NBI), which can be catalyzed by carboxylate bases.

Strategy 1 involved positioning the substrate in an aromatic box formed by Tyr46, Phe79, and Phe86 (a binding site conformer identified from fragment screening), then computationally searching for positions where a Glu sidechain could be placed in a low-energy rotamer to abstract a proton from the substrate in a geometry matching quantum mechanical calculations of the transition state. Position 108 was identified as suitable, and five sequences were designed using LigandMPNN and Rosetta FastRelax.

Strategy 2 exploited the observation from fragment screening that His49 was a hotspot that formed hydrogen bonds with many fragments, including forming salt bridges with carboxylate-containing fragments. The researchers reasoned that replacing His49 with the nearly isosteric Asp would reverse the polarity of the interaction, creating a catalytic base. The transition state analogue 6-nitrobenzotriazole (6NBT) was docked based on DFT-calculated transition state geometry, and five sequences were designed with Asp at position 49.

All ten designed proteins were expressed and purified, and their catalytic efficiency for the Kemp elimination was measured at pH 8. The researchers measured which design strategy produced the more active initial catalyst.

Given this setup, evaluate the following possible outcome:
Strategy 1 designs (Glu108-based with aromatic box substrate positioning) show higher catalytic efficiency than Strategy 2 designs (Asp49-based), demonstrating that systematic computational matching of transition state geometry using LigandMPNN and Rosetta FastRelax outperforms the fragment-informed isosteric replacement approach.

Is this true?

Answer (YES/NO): NO